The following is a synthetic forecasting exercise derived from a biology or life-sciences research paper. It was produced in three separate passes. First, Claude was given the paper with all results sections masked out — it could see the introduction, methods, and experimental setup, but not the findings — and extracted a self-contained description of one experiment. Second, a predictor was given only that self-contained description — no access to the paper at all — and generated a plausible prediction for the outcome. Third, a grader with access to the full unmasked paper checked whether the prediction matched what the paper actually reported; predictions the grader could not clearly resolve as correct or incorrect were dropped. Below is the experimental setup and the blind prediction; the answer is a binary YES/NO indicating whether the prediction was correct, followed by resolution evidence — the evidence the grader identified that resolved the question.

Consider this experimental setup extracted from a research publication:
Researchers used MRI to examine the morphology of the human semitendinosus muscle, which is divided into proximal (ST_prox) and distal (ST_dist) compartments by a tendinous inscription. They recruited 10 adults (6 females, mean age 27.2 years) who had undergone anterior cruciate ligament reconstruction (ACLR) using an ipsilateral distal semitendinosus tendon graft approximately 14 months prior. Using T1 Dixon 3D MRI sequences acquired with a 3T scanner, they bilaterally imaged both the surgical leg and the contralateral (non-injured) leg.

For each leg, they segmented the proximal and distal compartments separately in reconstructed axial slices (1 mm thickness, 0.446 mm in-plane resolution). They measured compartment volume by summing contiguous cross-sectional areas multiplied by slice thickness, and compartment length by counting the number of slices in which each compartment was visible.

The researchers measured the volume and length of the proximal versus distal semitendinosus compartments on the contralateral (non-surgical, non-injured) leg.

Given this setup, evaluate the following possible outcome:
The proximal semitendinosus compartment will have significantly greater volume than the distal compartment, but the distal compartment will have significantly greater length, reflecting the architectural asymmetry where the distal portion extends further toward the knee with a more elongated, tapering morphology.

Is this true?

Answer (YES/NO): NO